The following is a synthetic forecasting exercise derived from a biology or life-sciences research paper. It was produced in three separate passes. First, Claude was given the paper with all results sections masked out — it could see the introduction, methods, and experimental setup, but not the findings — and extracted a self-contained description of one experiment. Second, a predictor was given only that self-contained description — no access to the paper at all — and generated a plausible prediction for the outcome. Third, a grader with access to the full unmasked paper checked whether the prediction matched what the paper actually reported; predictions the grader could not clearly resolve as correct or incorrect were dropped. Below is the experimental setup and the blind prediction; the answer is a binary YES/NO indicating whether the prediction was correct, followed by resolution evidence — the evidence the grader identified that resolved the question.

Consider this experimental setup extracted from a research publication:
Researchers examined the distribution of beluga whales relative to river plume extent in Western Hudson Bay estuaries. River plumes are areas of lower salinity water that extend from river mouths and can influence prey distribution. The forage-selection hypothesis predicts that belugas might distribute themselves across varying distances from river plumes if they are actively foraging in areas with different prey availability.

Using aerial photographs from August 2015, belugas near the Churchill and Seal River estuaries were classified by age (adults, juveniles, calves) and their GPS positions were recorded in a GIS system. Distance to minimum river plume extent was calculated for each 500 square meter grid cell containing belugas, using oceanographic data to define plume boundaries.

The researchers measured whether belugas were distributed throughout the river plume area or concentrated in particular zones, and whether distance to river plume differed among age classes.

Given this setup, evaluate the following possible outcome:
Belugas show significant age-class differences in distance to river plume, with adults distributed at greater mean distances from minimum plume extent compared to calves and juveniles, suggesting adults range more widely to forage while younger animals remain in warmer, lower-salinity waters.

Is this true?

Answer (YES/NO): NO